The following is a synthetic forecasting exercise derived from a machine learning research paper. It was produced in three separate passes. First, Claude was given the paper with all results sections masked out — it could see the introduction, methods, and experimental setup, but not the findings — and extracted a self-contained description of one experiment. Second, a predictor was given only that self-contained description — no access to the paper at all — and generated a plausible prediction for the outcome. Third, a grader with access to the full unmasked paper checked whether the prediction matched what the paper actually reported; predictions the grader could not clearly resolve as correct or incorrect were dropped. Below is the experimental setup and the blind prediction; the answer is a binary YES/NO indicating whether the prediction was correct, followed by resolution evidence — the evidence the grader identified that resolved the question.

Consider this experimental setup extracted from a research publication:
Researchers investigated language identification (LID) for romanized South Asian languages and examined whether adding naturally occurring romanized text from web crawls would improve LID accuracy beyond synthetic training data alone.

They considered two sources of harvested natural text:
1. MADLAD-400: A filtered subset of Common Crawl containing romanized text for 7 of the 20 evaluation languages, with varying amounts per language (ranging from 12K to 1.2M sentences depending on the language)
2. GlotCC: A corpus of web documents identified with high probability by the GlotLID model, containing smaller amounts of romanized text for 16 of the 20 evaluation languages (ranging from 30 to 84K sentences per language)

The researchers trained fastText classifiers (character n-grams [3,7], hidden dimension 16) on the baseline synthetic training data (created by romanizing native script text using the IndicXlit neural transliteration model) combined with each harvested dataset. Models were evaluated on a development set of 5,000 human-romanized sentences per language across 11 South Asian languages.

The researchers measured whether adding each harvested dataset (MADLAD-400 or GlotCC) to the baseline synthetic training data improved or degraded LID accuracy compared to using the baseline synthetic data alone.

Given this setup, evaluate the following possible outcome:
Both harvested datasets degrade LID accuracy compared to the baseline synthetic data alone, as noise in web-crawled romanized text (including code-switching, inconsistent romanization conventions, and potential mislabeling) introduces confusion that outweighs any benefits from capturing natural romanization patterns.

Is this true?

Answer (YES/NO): NO